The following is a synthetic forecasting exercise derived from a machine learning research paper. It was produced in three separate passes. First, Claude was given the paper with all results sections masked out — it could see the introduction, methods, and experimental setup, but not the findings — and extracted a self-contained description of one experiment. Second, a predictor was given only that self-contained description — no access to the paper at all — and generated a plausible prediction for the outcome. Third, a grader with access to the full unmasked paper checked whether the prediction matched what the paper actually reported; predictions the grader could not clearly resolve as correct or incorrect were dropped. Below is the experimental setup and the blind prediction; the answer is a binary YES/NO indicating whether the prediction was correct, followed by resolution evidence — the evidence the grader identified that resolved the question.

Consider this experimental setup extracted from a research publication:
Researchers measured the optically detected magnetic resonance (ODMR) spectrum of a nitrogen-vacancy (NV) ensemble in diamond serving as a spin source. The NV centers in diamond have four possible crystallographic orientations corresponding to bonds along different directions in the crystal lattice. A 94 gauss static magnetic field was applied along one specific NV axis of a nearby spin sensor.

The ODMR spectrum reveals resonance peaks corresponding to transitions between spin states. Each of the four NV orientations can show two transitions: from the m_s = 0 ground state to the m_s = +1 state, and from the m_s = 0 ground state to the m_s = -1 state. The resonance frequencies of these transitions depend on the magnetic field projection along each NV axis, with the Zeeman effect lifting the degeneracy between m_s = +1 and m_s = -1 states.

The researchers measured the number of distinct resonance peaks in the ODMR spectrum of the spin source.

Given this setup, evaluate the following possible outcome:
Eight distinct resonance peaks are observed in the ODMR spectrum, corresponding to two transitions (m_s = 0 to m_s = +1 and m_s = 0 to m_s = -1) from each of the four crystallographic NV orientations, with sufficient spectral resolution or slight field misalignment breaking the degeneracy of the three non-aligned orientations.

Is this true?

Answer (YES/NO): YES